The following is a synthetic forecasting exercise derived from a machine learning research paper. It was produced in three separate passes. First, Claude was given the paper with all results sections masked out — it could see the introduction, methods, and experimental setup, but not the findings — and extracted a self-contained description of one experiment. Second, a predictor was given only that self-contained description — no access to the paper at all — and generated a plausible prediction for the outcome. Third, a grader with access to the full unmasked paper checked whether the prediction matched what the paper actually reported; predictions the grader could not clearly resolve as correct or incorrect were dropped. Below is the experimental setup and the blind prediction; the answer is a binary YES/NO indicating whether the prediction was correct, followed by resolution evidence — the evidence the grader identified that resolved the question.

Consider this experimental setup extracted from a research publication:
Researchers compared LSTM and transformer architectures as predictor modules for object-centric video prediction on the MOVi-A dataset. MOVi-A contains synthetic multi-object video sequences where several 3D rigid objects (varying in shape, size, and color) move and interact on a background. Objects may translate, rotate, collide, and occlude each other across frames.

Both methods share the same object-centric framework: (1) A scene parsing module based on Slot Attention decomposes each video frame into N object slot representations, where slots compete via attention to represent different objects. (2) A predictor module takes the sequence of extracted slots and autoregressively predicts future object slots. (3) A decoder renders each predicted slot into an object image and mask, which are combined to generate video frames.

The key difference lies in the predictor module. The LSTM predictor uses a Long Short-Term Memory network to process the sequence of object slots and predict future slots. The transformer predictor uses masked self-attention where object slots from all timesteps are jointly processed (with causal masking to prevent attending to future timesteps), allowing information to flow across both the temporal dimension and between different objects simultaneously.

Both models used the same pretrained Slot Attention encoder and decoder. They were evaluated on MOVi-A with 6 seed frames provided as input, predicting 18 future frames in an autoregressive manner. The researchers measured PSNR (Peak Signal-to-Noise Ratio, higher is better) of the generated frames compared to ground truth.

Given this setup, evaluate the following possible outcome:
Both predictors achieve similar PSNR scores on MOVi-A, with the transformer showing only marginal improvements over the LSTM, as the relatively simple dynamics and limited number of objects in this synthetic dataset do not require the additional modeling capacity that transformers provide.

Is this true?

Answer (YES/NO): YES